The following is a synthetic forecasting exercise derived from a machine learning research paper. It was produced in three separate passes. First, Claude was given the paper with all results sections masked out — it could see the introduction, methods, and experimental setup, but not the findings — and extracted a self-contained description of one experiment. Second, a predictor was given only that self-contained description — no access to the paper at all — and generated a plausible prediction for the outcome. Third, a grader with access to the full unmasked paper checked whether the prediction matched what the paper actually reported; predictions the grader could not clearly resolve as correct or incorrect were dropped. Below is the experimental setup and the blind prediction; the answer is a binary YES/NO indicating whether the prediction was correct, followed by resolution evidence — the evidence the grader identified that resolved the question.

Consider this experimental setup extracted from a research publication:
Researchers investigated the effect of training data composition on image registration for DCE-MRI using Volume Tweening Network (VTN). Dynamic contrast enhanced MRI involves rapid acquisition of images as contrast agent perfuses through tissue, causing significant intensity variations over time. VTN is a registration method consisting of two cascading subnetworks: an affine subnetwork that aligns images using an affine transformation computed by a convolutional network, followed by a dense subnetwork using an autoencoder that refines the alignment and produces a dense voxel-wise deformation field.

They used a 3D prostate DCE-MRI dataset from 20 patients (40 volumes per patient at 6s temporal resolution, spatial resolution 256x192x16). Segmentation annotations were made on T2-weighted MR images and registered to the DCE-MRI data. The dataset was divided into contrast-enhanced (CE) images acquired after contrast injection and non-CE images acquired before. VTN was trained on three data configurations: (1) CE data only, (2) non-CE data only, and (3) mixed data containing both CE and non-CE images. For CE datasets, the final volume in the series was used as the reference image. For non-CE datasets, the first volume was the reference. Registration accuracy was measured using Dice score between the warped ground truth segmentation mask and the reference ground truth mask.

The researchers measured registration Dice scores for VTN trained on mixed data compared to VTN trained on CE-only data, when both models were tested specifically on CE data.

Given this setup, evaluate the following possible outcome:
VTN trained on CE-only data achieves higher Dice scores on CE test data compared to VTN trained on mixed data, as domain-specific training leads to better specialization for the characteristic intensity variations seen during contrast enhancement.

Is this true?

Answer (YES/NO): YES